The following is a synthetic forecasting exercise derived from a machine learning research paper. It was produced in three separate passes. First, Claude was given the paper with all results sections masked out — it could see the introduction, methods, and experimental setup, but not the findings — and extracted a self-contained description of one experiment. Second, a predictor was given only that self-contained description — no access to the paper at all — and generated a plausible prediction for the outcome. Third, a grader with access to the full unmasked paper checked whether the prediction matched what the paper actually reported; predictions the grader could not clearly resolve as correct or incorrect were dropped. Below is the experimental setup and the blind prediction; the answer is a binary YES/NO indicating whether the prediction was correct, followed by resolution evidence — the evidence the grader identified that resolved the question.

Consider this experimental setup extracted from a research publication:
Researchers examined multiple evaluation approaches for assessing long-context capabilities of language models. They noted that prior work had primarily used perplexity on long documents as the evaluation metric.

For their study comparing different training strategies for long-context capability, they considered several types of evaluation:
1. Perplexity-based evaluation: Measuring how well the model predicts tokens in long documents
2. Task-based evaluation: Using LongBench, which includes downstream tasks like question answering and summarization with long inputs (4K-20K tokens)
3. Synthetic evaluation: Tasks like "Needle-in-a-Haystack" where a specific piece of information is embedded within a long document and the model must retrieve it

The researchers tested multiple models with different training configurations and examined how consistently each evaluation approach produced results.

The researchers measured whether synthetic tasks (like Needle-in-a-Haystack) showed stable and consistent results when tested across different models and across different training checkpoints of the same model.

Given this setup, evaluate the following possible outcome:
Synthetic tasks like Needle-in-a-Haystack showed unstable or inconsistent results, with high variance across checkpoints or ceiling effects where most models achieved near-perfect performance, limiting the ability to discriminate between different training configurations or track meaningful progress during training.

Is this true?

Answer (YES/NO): YES